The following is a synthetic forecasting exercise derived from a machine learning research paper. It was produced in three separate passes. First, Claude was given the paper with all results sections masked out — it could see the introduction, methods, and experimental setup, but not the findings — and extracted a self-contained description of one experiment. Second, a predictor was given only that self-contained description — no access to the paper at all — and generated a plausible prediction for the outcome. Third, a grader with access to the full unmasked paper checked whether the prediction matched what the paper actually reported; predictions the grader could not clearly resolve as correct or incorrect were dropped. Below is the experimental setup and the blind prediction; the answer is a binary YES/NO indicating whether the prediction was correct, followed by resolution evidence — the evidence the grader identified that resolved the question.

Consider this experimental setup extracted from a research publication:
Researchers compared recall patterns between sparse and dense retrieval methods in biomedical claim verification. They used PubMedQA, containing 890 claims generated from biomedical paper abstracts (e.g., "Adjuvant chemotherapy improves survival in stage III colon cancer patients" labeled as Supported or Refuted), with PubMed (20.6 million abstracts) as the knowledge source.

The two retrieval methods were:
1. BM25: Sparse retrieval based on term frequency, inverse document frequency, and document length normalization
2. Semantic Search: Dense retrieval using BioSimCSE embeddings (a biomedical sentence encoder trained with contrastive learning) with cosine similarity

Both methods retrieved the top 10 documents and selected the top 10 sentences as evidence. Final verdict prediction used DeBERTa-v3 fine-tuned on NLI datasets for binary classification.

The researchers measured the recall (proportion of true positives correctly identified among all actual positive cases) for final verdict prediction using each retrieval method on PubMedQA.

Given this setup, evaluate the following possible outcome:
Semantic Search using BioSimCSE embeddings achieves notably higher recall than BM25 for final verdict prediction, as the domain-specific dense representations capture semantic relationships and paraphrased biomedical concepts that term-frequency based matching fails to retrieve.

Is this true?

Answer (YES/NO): YES